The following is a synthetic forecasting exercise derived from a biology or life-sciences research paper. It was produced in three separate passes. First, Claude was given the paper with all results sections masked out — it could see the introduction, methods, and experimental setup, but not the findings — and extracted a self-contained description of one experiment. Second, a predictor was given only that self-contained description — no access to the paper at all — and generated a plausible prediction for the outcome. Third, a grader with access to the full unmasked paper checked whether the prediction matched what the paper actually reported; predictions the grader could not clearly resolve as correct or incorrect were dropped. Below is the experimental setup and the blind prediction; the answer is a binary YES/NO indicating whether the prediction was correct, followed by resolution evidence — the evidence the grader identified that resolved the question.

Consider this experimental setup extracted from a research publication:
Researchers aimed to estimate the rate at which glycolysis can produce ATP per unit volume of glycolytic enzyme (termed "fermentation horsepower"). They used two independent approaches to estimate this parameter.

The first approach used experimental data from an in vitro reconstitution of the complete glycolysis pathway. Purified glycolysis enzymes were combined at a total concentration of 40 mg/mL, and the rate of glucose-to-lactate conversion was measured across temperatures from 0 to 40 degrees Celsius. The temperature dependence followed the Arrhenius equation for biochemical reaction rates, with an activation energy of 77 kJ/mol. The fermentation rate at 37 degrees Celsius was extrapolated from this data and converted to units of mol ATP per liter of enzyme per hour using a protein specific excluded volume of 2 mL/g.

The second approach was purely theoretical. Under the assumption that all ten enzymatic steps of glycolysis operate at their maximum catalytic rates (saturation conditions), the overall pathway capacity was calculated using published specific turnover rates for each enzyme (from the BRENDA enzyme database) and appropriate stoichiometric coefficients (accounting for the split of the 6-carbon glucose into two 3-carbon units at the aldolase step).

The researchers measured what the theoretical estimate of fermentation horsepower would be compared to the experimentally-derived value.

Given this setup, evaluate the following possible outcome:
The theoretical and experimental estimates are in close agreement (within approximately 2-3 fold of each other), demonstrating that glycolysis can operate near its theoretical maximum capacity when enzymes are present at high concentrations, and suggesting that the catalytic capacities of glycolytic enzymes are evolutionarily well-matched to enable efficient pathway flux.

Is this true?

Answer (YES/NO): YES